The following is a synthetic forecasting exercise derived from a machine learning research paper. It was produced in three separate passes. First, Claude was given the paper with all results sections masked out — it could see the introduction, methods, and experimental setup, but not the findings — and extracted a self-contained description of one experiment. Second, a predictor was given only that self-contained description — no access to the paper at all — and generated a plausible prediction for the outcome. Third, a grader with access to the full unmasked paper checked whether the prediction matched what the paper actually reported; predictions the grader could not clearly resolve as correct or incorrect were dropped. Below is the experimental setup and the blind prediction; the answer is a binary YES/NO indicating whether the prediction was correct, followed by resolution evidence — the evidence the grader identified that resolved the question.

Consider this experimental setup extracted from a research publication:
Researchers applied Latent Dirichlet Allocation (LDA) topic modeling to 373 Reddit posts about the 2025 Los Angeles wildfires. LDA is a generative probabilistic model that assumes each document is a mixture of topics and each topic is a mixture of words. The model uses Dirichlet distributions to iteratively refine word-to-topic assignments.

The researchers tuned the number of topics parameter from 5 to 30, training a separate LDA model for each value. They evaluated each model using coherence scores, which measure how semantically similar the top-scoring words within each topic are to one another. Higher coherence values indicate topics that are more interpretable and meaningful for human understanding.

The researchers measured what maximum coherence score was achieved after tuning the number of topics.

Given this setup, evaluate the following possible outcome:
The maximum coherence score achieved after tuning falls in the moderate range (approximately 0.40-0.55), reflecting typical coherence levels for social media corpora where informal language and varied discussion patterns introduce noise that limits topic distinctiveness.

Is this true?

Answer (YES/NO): YES